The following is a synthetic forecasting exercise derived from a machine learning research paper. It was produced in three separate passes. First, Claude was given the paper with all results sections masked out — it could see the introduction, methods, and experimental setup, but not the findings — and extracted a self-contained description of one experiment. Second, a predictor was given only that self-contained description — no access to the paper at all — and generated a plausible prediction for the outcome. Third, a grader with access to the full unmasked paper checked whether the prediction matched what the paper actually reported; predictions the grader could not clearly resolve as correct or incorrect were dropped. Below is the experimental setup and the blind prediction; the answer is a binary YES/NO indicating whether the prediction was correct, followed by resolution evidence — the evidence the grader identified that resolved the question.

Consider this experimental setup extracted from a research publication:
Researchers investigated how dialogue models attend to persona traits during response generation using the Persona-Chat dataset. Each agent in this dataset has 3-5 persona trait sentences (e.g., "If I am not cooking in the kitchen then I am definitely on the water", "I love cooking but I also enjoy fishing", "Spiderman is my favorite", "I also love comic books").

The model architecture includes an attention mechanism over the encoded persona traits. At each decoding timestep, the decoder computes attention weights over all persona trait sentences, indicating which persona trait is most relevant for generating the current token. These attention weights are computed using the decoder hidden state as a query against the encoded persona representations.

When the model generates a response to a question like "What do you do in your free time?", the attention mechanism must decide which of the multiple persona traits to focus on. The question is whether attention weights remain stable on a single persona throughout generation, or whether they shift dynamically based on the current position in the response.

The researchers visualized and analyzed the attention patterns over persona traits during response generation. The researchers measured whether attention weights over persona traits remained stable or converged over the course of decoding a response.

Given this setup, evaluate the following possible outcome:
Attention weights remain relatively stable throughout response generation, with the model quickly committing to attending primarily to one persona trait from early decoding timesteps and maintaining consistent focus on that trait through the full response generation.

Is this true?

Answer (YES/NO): NO